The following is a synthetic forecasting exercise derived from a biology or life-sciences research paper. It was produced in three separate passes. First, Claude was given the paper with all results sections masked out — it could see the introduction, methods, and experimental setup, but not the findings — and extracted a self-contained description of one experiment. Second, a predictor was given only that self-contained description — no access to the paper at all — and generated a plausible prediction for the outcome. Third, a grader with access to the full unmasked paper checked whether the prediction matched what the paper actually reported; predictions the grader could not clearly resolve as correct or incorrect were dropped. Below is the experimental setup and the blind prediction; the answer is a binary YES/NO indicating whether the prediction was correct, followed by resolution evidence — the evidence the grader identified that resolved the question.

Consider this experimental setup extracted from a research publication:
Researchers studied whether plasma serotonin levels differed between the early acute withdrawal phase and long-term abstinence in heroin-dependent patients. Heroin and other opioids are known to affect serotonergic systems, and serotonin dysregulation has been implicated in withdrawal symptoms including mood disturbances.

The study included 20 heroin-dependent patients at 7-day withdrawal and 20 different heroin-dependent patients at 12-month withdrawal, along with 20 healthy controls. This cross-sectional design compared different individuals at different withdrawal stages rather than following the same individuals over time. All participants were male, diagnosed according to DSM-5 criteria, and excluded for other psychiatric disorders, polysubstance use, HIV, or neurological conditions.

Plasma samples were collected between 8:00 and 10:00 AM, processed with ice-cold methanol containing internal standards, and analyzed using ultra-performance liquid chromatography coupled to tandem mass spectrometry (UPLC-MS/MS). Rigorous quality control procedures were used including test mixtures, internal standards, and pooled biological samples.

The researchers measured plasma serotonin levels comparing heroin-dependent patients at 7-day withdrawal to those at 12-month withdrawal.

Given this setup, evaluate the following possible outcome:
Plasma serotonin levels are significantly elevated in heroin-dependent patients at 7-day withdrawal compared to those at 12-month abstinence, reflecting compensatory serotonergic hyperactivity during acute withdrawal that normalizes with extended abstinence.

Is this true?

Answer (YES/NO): NO